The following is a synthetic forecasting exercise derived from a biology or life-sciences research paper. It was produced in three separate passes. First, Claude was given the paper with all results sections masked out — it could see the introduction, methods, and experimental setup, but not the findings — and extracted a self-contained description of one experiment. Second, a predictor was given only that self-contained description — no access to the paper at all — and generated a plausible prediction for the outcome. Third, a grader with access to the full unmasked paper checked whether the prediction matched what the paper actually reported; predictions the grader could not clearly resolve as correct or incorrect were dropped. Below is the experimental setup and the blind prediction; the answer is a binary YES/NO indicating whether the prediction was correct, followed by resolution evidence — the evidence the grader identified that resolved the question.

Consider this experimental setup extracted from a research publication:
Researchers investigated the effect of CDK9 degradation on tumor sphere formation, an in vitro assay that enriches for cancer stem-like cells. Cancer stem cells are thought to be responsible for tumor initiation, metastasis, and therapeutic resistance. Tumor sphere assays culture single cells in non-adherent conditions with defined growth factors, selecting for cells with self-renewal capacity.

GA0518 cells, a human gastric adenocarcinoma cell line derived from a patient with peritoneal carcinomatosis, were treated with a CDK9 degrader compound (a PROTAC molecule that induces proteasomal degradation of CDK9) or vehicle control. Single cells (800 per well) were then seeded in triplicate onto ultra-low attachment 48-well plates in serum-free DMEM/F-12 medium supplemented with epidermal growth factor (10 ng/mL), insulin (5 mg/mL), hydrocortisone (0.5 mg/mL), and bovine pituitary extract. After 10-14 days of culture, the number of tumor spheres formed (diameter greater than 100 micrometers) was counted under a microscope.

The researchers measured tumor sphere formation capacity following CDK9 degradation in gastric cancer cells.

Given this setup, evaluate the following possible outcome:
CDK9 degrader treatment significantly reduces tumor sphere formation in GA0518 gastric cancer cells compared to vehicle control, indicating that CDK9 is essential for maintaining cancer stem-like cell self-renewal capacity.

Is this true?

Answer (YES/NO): YES